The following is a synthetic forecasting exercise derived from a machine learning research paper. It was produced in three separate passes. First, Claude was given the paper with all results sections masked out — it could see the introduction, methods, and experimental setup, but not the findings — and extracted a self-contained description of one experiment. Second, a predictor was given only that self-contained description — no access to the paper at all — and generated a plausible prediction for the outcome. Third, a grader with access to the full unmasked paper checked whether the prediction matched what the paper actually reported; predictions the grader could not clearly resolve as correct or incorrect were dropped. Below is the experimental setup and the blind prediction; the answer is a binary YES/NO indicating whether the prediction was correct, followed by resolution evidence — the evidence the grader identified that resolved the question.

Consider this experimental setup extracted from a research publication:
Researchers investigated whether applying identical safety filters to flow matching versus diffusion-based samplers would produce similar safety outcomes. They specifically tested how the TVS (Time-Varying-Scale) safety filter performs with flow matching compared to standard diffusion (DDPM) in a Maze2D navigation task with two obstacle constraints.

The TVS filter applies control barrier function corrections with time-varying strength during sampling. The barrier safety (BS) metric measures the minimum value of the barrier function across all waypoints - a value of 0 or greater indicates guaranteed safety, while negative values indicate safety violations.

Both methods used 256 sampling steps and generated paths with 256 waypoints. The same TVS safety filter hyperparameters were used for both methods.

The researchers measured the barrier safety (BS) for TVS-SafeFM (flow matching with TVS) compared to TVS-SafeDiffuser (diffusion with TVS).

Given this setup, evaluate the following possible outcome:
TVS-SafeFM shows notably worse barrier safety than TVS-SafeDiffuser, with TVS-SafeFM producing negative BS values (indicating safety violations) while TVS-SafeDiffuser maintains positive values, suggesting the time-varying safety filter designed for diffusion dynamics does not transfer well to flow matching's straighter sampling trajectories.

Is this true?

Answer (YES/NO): NO